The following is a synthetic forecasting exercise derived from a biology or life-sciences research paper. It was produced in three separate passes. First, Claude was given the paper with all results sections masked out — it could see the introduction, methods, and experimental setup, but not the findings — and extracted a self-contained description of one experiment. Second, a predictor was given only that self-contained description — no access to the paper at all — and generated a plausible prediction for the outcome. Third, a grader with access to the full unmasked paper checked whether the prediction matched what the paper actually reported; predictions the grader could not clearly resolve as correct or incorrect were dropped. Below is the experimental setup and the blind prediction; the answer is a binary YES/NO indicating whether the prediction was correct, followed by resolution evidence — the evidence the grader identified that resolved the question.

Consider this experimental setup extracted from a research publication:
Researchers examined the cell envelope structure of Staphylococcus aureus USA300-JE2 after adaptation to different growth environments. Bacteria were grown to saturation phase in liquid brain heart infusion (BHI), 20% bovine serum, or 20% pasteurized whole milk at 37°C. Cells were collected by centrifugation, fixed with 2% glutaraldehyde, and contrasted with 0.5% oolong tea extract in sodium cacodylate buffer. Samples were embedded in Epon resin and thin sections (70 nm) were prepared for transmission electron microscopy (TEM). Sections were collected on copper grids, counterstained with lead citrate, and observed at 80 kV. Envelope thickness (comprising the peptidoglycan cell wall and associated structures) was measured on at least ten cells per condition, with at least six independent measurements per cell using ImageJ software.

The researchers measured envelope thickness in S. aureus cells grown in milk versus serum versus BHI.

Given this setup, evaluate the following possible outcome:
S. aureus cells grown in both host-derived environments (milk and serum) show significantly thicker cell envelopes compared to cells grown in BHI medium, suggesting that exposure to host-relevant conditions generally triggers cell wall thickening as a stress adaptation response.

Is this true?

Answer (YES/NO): NO